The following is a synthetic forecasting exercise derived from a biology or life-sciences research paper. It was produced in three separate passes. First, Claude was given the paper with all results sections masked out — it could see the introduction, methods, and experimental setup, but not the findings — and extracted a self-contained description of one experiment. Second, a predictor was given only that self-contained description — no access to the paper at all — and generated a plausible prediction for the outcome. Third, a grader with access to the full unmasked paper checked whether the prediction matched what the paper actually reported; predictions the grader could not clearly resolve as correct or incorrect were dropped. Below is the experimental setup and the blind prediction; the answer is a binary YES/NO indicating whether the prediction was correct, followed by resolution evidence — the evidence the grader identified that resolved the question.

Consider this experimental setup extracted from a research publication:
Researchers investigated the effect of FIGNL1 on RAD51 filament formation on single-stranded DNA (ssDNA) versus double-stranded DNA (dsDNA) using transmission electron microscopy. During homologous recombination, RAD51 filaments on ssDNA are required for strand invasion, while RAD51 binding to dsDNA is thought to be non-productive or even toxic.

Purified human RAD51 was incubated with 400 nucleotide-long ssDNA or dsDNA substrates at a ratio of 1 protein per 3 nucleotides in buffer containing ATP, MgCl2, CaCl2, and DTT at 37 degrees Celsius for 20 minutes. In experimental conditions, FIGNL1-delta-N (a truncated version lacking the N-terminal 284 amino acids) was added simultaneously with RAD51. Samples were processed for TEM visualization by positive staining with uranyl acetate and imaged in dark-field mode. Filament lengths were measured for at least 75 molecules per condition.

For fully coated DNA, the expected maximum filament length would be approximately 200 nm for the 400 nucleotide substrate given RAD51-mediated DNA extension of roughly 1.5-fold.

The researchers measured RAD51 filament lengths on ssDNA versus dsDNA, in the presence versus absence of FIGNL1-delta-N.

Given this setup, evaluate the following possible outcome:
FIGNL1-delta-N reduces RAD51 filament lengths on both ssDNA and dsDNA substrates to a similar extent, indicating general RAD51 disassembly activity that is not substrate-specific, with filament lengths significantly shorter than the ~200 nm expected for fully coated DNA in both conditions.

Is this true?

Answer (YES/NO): YES